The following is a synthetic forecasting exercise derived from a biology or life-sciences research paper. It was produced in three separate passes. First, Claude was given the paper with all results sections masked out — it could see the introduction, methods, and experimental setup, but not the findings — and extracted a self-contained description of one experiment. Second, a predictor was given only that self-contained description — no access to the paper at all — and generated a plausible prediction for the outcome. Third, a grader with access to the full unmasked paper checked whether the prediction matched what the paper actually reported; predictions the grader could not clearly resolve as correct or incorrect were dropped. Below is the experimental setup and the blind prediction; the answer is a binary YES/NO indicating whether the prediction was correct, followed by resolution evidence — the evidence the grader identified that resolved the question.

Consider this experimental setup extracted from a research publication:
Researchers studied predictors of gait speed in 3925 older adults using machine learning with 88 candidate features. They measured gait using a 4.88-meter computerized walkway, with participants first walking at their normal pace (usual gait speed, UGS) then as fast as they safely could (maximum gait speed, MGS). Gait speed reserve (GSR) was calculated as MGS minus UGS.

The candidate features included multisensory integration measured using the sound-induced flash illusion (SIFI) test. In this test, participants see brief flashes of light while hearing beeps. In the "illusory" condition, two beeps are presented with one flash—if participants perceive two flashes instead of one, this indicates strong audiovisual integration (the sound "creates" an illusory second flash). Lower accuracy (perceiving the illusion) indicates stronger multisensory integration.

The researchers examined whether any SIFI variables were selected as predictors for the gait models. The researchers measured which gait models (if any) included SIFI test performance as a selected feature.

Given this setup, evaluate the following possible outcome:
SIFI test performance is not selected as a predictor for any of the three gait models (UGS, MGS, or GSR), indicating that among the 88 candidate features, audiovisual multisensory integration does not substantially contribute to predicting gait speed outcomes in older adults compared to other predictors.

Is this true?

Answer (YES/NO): NO